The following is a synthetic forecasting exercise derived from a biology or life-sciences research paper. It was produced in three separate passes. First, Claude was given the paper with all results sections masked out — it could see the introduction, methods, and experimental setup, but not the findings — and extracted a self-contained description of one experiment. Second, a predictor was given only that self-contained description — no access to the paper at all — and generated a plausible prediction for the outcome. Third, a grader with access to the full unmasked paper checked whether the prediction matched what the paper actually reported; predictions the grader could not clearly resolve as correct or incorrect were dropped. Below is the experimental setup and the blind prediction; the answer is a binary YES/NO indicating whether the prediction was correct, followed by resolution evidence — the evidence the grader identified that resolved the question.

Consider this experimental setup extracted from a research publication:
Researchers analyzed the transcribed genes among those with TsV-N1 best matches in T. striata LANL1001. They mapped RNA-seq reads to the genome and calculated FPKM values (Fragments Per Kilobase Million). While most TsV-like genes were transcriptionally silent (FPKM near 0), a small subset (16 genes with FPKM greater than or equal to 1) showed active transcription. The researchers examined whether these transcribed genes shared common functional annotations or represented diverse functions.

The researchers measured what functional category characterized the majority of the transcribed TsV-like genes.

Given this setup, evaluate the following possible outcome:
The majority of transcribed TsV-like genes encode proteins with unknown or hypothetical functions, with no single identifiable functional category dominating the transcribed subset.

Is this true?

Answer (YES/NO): NO